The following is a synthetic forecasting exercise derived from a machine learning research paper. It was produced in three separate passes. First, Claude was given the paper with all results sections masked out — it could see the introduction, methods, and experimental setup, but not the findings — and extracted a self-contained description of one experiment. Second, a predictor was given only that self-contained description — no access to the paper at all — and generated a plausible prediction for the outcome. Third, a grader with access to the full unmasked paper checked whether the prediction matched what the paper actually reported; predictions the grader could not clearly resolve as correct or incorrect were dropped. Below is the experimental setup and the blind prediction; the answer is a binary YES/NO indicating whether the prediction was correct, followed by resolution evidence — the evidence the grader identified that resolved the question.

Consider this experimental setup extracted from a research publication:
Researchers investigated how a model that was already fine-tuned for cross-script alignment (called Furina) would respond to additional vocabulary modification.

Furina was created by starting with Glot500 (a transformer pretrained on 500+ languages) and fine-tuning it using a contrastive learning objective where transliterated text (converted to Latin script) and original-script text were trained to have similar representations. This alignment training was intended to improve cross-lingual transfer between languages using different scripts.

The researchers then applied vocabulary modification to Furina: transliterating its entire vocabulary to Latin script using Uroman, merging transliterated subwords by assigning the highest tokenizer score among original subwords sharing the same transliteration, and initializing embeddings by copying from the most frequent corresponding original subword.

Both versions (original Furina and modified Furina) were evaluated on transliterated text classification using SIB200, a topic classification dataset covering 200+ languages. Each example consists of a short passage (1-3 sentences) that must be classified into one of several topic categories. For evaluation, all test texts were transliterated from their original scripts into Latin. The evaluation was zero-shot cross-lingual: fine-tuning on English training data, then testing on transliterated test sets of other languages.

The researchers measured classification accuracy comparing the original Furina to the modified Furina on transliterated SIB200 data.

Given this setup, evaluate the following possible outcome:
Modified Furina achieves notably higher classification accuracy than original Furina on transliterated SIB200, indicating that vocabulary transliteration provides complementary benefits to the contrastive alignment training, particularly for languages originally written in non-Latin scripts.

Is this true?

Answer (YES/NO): YES